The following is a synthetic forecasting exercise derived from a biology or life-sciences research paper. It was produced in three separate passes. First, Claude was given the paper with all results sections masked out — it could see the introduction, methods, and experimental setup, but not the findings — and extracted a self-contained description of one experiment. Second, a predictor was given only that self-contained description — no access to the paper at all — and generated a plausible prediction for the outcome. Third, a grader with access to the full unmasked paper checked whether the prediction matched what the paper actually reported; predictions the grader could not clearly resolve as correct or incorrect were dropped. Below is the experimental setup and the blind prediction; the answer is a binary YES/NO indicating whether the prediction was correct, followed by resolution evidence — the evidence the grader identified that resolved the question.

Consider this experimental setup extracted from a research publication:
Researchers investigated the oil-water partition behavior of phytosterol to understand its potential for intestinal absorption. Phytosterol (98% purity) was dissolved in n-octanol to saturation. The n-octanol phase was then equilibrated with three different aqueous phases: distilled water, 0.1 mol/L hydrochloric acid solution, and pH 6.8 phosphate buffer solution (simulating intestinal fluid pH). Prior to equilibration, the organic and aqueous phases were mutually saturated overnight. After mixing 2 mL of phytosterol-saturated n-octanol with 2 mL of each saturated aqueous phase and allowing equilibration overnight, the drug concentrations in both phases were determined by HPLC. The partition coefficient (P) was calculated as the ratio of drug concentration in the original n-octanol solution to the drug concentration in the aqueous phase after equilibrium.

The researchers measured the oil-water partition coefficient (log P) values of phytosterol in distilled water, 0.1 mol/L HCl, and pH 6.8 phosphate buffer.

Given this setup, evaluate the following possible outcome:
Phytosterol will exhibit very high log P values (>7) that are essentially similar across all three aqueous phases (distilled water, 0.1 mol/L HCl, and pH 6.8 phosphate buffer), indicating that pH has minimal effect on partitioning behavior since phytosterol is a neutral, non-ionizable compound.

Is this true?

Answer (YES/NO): NO